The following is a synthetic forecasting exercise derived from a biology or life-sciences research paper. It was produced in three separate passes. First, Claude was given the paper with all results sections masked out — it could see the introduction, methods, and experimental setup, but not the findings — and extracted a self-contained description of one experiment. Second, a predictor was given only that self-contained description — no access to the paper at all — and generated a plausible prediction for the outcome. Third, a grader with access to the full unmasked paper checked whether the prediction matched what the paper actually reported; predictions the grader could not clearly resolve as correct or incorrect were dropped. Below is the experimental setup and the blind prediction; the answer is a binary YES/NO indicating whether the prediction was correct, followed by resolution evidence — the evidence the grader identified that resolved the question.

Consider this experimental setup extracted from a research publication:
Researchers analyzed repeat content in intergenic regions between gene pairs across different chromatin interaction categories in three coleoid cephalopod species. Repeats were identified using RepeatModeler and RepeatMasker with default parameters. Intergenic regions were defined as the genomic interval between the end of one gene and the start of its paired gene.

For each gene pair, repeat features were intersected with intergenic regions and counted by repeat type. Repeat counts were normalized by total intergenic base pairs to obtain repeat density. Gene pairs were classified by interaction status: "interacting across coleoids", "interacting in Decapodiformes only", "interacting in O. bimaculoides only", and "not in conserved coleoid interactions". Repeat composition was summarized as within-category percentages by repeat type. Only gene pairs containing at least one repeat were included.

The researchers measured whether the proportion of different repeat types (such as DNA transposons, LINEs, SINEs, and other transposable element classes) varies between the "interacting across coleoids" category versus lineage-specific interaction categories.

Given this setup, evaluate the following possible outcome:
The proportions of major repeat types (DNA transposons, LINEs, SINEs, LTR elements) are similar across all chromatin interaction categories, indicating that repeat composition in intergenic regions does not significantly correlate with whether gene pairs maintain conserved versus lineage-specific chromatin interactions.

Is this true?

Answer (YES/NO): NO